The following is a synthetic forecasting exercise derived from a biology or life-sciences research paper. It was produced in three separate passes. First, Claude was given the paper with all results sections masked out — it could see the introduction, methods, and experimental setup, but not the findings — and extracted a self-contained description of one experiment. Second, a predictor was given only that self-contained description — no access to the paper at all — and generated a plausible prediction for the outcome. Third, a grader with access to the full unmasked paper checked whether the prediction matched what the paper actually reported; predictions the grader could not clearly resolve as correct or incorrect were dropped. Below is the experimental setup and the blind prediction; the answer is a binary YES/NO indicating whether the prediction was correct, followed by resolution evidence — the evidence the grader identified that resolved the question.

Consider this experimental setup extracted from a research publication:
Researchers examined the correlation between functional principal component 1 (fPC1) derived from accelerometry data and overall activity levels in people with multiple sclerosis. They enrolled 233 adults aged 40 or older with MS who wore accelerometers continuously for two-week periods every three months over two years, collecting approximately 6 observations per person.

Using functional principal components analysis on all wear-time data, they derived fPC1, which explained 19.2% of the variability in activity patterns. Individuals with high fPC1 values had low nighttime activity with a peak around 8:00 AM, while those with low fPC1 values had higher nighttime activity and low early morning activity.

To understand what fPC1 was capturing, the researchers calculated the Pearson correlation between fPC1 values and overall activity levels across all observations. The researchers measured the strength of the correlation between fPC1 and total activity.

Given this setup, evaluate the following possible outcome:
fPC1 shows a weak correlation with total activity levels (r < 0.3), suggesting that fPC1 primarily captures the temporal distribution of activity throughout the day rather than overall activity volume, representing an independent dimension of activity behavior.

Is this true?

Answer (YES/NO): NO